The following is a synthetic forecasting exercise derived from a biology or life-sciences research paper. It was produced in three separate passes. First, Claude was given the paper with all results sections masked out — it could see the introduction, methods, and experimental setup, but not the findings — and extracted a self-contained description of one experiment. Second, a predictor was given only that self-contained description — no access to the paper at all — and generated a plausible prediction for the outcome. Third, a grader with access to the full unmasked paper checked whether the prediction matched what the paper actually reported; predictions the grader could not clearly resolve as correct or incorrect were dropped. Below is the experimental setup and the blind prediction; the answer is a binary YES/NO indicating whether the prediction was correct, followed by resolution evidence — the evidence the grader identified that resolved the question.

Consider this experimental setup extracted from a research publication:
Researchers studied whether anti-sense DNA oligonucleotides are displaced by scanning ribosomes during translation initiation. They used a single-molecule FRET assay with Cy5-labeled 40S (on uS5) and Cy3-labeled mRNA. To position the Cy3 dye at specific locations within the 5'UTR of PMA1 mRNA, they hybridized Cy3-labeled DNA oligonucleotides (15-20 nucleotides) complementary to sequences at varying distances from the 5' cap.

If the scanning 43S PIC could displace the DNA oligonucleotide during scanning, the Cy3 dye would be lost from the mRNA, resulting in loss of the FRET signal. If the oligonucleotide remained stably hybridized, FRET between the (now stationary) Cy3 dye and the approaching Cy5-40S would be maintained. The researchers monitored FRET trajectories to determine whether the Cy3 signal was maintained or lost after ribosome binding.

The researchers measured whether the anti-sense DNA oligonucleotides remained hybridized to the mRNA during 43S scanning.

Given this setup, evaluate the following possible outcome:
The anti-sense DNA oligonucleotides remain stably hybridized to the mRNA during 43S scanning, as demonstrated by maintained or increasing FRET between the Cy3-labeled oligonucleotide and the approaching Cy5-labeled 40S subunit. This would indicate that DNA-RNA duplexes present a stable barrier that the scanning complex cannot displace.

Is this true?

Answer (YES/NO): YES